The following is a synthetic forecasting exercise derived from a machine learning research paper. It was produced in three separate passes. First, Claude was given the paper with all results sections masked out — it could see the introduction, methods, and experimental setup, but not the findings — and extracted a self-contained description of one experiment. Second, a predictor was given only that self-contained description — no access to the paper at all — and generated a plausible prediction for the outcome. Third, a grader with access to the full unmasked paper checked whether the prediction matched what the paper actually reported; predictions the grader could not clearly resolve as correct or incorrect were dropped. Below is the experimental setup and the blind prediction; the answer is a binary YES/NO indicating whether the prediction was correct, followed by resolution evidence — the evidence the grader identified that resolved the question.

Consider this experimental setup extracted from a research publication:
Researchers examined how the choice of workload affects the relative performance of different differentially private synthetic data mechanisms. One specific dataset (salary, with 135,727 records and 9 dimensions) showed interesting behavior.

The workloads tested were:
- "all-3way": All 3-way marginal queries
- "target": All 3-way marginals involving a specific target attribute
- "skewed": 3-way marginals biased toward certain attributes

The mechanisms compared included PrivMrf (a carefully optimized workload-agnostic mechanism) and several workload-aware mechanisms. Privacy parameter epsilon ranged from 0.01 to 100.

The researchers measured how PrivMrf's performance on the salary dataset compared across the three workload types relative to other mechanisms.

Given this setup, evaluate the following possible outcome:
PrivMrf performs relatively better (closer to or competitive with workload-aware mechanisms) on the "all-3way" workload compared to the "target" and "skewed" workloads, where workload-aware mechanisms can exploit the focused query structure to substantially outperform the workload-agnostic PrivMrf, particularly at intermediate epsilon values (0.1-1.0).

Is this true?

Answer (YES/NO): NO